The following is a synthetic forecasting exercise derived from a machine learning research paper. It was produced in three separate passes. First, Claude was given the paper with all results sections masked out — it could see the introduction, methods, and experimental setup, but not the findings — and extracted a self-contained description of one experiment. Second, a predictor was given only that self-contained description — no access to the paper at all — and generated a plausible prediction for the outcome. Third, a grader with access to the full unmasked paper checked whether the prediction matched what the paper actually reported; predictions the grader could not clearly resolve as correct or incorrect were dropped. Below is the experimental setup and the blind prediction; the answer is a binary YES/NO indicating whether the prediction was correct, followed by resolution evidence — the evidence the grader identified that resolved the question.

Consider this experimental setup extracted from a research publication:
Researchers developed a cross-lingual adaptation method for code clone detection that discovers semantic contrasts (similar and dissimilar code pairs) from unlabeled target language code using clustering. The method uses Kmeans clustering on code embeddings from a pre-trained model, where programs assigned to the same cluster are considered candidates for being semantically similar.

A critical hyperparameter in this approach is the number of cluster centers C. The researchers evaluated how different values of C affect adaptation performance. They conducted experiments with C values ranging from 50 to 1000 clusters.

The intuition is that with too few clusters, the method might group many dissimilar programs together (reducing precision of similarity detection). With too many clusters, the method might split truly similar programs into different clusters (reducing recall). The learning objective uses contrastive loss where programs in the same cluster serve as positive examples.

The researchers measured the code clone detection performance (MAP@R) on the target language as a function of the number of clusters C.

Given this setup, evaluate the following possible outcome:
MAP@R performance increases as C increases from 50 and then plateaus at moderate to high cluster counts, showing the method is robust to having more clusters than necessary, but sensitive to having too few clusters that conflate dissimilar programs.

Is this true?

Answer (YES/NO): NO